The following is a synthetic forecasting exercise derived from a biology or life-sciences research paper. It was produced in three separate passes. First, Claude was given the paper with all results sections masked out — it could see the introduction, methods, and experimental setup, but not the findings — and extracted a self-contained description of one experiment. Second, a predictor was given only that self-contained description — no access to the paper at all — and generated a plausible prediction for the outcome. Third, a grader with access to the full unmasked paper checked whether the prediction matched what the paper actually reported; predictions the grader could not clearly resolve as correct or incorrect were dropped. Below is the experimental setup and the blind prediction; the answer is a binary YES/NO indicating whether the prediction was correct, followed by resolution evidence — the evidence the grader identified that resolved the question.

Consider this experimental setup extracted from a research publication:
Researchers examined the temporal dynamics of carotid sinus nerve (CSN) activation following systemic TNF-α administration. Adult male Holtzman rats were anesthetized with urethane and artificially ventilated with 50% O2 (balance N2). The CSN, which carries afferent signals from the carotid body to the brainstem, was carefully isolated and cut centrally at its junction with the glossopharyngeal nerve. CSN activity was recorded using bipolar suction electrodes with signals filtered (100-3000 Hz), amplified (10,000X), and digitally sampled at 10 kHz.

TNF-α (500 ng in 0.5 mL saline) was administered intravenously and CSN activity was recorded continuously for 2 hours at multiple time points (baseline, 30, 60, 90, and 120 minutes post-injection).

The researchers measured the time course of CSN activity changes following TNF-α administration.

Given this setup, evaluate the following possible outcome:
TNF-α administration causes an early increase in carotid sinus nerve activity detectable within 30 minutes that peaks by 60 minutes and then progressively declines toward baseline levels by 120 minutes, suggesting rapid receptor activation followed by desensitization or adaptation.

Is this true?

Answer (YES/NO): NO